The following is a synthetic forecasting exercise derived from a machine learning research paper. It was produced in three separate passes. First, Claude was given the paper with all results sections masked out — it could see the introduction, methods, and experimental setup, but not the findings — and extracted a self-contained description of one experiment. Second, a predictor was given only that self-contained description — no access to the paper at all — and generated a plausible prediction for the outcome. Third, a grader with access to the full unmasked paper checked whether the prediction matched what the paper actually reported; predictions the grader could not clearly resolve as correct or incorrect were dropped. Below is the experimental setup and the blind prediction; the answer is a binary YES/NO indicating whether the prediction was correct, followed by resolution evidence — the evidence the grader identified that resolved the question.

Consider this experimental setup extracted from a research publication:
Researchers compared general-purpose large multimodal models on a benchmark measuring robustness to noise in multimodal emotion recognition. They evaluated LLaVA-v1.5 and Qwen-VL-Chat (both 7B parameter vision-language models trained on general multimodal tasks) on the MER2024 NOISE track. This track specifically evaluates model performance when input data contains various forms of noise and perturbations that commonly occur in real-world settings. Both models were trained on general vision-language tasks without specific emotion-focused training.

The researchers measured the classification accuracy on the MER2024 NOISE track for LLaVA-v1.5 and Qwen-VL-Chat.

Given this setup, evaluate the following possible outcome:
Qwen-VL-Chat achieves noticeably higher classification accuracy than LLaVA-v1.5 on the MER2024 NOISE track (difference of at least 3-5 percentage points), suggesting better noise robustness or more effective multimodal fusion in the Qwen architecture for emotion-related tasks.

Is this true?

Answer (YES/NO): YES